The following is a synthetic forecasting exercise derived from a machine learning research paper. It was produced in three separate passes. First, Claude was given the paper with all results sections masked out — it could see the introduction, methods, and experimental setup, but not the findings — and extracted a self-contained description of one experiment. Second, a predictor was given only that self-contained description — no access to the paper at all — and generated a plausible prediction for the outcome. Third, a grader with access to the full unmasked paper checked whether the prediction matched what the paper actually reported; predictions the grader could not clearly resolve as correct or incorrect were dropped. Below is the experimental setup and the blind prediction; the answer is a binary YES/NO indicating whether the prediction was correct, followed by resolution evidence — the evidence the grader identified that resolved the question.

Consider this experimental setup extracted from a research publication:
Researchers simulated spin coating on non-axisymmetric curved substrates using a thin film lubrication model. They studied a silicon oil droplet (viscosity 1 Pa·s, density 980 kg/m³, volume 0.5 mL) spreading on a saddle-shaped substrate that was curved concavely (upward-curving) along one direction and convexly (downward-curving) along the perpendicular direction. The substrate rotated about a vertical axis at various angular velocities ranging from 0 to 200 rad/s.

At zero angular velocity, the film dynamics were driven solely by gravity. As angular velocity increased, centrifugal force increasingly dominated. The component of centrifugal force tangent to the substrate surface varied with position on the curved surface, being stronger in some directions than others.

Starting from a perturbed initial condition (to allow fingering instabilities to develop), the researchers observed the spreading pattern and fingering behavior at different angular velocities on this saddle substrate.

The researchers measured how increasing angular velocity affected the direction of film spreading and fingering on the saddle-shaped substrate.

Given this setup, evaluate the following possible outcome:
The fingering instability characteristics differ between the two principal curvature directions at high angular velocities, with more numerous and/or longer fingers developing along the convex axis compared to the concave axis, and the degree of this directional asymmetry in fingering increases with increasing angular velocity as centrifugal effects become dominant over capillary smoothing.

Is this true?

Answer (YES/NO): NO